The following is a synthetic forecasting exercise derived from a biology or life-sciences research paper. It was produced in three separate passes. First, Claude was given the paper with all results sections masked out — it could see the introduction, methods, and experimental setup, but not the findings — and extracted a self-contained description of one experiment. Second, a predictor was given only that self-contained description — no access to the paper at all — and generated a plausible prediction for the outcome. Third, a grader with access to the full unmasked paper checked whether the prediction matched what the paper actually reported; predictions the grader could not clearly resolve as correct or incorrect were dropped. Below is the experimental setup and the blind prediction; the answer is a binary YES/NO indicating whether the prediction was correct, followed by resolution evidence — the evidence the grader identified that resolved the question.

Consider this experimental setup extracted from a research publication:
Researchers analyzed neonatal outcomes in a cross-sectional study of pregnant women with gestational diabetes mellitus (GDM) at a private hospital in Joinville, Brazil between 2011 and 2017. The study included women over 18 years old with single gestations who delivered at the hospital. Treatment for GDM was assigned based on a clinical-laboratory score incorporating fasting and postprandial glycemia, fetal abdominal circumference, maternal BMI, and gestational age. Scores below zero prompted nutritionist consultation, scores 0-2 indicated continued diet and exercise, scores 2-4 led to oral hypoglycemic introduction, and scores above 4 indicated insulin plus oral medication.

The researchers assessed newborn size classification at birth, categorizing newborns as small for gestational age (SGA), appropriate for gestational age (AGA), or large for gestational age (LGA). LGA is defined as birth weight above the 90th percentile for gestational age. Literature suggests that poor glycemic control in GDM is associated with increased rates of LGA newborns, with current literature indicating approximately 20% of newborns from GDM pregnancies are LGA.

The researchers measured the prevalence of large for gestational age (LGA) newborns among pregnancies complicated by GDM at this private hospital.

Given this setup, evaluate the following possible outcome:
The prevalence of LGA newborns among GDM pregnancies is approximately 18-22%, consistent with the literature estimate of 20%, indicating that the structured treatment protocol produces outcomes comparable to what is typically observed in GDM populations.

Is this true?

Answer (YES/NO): NO